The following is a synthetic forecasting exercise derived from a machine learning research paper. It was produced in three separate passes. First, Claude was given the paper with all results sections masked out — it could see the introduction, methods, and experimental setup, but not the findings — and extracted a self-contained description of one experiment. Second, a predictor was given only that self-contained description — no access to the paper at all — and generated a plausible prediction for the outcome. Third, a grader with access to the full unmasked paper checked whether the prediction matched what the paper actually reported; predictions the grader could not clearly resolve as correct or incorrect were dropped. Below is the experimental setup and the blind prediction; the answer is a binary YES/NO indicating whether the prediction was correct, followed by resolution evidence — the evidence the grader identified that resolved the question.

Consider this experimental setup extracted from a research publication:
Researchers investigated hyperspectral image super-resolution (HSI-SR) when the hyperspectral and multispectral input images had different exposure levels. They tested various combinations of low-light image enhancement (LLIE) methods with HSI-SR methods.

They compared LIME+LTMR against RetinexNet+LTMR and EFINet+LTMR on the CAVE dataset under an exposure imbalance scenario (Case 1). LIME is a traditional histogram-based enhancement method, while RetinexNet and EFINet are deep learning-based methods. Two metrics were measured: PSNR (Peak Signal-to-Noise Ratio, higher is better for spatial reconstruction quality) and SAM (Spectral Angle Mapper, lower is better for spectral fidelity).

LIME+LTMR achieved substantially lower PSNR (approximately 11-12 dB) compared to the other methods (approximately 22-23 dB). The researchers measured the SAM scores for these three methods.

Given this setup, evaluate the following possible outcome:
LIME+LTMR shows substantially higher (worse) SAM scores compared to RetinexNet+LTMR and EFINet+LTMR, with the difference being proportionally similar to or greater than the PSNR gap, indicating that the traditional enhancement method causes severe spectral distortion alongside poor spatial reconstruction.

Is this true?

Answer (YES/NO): NO